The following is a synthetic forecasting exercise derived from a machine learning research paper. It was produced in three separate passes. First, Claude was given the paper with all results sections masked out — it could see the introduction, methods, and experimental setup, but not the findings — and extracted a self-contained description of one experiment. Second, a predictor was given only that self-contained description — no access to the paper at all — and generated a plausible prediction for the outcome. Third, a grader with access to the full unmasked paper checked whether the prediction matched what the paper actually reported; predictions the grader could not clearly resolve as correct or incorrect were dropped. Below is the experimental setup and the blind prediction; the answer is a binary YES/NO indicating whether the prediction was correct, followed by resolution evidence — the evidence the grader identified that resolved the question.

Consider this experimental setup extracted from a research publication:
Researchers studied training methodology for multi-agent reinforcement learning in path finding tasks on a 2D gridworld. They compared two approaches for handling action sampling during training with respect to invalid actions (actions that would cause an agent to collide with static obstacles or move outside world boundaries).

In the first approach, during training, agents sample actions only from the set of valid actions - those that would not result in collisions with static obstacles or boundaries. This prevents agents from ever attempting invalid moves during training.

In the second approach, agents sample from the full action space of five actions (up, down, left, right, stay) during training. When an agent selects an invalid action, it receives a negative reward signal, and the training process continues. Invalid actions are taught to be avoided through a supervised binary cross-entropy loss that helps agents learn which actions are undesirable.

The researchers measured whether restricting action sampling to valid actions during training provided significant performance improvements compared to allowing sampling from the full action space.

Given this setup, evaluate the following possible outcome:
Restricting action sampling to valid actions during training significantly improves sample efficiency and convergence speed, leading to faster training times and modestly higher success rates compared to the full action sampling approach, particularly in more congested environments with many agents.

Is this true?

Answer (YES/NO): NO